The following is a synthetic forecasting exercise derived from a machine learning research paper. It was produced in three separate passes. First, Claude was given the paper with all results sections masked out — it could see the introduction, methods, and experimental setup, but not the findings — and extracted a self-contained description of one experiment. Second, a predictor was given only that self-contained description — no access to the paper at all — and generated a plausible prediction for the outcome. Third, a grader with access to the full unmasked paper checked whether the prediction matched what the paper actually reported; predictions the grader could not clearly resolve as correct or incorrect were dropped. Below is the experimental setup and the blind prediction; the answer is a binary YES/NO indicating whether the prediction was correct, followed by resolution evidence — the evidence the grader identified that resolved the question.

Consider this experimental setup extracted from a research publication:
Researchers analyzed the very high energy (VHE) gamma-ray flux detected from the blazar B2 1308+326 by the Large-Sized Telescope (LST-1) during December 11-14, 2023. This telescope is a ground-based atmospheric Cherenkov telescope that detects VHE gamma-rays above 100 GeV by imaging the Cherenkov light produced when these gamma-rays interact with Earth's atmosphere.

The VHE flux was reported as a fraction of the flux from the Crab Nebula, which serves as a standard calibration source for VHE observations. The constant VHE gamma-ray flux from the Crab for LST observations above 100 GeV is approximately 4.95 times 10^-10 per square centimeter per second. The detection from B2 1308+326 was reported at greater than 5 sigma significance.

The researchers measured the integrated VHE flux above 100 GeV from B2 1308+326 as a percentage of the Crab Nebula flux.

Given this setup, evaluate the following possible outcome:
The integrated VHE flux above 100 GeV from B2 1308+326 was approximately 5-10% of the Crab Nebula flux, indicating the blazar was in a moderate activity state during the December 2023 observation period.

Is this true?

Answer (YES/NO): NO